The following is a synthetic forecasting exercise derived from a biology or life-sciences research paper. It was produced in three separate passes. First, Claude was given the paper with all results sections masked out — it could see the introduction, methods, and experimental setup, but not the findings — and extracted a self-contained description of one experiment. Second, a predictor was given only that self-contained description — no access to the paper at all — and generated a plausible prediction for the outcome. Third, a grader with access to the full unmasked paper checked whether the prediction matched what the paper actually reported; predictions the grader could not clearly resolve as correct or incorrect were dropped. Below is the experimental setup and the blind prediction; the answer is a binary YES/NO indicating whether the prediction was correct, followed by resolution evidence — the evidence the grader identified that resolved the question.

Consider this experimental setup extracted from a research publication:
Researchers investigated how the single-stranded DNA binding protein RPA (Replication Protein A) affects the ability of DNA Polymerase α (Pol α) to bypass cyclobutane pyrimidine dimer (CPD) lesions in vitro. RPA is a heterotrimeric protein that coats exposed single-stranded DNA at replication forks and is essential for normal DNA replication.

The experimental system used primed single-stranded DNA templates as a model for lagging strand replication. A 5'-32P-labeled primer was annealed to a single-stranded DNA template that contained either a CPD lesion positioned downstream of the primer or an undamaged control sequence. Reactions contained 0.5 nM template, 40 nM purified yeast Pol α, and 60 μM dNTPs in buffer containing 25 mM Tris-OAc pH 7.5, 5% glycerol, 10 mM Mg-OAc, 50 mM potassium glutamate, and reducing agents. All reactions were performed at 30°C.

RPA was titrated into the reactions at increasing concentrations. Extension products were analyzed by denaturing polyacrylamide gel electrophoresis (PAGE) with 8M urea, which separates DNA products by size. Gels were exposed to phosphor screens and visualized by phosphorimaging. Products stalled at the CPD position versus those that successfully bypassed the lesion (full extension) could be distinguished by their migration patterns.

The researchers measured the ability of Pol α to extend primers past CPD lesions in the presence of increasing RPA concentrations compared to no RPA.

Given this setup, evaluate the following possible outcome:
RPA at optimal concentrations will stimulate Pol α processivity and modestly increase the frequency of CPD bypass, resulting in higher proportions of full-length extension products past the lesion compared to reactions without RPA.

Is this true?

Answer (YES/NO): NO